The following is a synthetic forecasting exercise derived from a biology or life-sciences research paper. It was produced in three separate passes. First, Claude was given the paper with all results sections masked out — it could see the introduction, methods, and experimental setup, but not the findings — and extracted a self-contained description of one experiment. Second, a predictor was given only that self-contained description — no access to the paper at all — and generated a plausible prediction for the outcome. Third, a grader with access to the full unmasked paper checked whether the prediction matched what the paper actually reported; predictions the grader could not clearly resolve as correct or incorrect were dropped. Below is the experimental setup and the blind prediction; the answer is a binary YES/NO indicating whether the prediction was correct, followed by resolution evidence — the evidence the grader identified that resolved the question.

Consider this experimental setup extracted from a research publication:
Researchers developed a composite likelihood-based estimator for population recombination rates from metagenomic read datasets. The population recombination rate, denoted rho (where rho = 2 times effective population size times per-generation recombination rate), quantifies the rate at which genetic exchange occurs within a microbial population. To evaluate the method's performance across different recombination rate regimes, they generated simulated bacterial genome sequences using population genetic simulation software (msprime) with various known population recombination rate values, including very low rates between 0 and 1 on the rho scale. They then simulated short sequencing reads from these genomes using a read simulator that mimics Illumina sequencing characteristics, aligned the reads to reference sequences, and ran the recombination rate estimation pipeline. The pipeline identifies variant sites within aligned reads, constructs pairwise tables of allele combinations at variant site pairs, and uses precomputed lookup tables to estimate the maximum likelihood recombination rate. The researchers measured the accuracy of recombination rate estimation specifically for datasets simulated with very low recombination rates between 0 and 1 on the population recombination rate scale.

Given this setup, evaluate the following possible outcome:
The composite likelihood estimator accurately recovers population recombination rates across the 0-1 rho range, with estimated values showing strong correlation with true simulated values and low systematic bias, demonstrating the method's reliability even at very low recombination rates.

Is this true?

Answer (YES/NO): NO